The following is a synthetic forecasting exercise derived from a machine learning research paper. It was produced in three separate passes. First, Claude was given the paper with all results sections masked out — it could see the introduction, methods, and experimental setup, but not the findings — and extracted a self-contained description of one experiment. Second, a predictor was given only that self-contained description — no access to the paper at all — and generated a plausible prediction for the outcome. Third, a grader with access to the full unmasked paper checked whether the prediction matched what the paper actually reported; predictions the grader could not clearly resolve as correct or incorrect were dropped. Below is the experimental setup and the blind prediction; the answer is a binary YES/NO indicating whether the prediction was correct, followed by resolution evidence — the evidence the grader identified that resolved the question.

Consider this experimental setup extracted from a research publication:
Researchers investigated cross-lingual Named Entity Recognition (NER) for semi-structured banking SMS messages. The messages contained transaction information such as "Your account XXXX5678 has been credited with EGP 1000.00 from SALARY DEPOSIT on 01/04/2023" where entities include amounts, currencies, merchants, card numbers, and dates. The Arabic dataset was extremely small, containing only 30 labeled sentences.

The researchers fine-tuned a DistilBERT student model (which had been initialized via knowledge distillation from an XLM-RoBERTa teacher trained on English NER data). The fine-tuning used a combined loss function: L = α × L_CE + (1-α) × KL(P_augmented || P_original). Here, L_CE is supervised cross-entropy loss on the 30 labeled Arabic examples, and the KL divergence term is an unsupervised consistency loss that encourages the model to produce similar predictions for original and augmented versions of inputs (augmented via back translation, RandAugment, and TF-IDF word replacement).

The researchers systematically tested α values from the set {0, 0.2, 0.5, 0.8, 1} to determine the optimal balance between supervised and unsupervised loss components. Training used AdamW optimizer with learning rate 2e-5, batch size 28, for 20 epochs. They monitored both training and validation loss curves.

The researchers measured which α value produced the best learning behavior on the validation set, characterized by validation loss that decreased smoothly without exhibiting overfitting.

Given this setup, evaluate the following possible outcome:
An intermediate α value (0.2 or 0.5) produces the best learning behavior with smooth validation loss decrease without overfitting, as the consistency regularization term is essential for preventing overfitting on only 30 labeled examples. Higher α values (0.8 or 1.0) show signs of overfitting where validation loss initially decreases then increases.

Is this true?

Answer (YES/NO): NO